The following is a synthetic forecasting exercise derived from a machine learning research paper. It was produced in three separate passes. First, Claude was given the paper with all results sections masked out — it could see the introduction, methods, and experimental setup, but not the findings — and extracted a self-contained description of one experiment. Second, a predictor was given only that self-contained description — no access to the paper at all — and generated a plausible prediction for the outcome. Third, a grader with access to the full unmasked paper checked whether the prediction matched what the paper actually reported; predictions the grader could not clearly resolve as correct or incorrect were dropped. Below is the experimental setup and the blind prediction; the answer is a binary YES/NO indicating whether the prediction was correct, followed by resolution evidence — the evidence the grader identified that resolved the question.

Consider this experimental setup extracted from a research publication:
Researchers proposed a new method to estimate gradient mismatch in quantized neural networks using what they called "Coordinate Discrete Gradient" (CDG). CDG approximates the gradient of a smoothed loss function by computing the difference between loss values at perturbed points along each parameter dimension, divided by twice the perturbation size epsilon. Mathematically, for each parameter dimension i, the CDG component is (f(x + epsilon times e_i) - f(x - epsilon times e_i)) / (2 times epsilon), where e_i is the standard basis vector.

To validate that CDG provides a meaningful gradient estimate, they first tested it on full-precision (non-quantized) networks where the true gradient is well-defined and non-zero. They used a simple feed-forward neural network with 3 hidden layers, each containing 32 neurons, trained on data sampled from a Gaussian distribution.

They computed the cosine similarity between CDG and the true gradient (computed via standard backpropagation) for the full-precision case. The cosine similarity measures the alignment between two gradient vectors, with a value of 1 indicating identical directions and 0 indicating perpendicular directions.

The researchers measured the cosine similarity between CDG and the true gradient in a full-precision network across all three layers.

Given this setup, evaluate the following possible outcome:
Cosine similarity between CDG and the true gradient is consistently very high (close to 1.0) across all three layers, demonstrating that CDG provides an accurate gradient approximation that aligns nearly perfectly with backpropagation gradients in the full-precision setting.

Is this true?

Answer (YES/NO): YES